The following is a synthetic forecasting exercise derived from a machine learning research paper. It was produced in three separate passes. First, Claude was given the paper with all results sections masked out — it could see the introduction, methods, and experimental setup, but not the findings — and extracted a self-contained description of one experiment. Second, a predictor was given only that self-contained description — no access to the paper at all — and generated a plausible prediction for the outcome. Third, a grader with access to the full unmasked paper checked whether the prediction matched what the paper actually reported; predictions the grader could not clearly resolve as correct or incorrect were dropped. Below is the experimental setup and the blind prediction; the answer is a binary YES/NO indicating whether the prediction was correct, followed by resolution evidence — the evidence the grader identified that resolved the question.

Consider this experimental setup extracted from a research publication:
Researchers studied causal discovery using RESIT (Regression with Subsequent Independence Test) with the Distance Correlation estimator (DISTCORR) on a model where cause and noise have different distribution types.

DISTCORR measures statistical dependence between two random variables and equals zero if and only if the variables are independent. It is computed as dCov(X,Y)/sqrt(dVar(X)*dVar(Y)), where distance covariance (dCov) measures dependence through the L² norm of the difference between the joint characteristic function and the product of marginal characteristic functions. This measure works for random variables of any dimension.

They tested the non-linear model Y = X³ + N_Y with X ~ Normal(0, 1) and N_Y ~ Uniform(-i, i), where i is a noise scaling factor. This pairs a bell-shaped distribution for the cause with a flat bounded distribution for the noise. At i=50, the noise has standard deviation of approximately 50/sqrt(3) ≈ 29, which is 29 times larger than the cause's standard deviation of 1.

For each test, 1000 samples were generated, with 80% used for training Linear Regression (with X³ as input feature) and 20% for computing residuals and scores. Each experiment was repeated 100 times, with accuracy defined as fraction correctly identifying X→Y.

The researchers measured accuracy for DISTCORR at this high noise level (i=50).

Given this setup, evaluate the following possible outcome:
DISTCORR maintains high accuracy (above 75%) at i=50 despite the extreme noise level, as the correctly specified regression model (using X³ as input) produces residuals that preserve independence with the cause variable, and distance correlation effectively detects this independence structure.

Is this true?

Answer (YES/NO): YES